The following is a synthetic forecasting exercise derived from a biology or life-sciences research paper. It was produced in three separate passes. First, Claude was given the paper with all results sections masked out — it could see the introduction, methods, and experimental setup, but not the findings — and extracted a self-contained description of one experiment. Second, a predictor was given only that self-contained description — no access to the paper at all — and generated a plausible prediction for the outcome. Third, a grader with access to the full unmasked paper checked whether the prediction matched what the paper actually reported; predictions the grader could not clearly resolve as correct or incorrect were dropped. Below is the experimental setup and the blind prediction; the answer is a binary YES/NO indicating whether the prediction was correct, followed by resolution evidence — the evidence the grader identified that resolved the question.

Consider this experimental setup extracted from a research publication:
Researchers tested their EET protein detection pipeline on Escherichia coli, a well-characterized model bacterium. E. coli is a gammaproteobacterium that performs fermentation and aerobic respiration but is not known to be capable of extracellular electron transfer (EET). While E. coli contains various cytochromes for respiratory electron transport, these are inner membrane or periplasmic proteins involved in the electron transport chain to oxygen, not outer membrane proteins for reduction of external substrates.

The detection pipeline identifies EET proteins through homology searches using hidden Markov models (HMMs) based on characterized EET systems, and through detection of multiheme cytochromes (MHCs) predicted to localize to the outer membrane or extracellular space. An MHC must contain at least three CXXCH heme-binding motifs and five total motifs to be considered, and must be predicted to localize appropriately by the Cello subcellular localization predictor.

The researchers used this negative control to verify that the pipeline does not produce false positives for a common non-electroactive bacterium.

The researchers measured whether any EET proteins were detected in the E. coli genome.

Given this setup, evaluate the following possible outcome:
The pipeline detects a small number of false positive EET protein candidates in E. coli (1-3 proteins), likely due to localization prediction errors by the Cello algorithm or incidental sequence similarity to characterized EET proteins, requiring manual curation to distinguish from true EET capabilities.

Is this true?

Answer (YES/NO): NO